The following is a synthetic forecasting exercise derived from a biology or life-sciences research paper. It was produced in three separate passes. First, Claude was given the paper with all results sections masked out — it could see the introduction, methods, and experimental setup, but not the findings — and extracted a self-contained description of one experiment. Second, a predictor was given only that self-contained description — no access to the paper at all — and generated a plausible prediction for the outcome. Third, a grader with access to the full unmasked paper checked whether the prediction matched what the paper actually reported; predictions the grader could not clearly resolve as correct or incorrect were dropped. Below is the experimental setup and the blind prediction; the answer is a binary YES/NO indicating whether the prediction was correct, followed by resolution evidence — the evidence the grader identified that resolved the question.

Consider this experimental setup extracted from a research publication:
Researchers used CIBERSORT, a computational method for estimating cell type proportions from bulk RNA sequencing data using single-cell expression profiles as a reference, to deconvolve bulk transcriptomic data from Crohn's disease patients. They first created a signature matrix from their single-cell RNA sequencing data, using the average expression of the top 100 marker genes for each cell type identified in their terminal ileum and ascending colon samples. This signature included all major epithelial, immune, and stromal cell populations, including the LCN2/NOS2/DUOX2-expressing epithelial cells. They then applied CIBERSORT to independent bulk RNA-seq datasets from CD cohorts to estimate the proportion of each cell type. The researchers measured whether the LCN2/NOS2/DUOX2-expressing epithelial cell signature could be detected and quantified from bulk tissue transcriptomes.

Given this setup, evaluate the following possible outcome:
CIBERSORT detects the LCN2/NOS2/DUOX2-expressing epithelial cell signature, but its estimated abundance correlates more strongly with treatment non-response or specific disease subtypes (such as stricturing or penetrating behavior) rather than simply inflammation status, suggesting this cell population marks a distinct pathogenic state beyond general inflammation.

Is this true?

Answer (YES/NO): NO